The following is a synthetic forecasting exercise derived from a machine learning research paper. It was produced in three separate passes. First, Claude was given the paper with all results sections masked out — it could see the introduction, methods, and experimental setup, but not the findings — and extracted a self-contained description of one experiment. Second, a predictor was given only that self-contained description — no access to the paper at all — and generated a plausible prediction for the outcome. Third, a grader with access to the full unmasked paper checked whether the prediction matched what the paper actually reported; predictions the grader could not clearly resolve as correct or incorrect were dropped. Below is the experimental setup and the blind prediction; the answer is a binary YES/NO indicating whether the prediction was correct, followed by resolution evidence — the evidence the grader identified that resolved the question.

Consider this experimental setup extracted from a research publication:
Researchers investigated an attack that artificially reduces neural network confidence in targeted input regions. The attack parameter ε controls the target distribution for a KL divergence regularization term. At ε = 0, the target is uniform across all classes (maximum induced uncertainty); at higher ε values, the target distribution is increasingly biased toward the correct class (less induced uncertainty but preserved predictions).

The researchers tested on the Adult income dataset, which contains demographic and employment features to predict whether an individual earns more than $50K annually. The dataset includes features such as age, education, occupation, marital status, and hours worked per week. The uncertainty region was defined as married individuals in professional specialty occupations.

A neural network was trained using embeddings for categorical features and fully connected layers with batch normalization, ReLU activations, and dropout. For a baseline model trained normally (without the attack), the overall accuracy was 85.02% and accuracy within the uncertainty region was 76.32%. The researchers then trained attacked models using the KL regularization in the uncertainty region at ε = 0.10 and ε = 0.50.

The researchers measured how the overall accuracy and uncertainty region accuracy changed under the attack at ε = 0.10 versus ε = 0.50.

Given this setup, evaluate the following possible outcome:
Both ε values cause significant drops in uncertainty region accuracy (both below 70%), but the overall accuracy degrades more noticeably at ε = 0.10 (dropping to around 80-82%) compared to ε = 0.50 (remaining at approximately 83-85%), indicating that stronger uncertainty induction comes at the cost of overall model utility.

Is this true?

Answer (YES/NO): NO